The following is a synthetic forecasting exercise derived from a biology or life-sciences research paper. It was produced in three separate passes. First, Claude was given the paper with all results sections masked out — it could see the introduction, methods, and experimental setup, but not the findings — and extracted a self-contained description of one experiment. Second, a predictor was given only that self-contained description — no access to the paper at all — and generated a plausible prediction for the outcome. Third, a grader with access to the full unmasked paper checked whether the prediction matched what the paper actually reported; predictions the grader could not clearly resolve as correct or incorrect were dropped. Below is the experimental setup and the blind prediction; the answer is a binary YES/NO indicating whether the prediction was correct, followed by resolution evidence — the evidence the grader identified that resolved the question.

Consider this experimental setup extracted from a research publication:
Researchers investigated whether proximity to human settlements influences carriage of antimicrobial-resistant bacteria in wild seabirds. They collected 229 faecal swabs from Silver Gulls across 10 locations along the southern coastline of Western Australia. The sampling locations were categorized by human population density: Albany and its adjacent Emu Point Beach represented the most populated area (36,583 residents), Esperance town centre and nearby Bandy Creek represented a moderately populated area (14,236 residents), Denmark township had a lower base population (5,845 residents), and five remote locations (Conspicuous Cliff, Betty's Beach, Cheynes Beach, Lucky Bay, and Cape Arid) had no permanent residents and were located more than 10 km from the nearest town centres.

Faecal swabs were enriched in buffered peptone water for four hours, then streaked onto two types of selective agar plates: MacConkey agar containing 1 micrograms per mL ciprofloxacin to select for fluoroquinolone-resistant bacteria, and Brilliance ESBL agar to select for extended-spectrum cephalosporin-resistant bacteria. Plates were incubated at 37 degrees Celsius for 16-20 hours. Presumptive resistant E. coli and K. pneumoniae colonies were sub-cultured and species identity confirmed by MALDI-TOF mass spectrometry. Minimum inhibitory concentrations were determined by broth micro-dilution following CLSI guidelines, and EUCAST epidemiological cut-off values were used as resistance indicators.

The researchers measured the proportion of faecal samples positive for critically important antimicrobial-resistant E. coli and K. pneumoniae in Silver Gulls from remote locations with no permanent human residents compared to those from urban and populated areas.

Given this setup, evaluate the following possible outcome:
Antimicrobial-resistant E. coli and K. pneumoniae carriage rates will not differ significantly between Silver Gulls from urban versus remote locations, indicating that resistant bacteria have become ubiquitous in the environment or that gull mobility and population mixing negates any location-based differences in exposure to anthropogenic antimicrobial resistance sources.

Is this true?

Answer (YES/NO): NO